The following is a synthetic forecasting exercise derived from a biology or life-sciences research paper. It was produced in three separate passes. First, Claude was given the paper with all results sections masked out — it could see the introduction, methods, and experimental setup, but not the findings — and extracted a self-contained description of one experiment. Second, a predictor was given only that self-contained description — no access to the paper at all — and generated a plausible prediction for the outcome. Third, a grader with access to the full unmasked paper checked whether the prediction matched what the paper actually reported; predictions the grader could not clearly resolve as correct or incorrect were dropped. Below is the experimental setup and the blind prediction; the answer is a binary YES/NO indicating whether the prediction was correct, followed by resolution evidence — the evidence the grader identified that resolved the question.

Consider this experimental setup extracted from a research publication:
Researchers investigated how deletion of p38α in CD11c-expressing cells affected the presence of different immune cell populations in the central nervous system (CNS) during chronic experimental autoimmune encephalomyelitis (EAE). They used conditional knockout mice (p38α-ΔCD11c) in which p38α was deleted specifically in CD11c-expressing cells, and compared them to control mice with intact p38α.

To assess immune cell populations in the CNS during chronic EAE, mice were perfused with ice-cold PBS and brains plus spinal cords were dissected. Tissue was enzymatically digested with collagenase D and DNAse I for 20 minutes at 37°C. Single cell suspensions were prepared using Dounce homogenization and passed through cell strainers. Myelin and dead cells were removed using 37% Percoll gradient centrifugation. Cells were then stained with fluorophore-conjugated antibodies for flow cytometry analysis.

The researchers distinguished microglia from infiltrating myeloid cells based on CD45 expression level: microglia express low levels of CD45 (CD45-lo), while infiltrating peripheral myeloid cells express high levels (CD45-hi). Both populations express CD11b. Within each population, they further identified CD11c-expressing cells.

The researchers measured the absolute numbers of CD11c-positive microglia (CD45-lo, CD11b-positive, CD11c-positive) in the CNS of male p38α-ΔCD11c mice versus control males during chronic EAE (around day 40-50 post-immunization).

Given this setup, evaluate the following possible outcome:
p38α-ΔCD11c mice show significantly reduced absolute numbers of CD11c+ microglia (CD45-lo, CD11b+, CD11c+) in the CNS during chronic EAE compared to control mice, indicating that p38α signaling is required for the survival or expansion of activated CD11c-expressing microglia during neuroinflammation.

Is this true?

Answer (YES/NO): NO